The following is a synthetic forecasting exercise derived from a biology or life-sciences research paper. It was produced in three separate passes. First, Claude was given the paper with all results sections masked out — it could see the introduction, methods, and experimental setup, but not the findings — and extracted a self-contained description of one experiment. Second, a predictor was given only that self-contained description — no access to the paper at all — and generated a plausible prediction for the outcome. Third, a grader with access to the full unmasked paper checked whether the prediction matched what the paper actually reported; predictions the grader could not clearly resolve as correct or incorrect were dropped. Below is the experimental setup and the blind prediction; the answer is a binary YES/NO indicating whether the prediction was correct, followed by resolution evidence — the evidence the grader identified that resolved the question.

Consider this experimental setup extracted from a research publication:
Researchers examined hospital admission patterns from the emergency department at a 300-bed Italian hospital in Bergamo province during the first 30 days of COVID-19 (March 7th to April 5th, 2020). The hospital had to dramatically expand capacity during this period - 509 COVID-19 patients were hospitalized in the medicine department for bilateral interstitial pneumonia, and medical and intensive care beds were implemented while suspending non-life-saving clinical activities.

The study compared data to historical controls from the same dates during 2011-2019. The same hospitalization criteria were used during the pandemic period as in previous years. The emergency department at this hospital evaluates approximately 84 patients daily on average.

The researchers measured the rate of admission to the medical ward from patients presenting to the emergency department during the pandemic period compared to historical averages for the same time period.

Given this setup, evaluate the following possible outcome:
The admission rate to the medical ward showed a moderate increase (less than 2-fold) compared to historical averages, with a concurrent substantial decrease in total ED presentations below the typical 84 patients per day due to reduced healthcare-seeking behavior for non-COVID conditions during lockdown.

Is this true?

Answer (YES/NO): NO